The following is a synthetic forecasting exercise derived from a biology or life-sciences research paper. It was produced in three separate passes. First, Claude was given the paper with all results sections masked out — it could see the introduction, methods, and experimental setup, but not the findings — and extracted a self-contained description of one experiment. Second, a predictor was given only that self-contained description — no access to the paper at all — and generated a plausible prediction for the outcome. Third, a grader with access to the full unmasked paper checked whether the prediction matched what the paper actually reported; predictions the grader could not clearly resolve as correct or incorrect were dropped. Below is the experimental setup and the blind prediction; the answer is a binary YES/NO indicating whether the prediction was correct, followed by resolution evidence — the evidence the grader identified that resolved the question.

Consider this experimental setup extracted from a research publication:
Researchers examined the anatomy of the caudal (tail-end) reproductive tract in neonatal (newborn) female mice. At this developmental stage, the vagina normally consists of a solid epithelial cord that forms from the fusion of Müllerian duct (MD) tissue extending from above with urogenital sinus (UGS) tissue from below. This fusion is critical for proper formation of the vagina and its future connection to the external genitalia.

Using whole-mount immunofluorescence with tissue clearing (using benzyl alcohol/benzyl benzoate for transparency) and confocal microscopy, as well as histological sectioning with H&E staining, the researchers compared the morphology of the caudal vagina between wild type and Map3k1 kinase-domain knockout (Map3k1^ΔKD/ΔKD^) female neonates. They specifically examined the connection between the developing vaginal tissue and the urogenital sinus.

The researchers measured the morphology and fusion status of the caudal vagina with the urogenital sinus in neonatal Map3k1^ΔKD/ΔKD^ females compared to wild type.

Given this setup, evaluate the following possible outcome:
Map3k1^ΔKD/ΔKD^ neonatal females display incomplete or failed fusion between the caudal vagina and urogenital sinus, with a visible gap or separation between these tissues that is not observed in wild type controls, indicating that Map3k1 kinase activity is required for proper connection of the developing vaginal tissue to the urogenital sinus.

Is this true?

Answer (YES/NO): YES